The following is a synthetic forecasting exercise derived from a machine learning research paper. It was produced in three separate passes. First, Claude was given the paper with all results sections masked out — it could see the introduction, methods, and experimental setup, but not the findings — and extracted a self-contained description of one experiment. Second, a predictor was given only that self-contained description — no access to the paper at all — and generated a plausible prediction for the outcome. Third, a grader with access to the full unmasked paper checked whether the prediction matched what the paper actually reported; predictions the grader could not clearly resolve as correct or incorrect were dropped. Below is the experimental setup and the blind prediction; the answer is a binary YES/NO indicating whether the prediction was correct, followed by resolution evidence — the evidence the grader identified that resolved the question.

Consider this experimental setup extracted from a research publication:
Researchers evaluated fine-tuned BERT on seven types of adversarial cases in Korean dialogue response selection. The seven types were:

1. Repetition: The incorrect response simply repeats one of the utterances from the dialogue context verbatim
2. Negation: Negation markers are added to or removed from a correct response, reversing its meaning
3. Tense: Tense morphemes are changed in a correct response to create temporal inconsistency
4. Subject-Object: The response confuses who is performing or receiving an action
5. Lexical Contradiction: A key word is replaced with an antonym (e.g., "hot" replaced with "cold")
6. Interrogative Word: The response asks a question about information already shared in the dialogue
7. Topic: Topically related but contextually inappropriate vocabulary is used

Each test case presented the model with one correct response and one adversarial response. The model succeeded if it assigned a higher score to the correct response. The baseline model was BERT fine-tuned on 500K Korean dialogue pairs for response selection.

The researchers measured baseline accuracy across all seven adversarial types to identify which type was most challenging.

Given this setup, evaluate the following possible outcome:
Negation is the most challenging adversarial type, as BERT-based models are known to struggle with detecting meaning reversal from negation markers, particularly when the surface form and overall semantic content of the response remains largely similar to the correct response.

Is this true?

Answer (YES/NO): NO